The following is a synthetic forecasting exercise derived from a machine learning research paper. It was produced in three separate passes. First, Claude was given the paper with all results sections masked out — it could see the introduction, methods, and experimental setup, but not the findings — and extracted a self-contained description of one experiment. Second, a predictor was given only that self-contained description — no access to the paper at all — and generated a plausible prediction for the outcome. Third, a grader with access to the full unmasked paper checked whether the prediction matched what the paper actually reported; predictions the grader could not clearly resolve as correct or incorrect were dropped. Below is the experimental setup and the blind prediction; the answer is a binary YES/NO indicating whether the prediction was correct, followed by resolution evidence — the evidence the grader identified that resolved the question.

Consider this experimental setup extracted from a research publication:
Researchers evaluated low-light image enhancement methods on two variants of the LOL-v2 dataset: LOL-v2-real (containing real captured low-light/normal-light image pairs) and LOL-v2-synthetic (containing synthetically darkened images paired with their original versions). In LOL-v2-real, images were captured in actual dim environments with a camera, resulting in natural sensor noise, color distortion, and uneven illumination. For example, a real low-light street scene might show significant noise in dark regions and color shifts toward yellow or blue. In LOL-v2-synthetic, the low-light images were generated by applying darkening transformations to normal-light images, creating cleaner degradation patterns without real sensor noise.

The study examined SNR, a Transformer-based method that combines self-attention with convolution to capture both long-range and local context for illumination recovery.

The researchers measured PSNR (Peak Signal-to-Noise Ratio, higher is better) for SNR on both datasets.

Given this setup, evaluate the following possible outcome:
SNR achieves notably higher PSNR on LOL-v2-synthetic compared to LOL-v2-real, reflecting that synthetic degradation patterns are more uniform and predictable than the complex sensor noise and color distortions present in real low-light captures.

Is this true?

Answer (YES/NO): YES